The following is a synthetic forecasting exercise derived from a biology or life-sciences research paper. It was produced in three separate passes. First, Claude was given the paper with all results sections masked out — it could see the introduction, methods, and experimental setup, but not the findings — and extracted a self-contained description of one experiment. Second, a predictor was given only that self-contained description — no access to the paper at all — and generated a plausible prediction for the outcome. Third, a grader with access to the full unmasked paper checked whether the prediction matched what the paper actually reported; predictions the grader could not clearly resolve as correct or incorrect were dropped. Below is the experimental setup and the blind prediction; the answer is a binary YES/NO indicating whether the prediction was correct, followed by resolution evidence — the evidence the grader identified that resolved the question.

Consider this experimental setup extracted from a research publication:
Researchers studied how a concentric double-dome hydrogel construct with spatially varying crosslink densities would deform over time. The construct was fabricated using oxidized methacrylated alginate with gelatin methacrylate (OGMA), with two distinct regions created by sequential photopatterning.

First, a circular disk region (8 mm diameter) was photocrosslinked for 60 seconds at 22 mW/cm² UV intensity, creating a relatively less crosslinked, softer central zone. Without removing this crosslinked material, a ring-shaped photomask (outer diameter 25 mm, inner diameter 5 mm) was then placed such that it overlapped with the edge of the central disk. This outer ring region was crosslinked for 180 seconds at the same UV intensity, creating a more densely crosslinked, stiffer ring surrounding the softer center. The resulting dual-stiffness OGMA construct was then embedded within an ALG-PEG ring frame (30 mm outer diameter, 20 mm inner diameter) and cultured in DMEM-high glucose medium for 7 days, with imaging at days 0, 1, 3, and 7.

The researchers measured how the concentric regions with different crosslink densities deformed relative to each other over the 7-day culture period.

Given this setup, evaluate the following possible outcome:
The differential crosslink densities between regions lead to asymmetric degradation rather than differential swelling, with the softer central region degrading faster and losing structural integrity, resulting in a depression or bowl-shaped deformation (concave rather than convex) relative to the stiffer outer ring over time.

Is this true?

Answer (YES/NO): NO